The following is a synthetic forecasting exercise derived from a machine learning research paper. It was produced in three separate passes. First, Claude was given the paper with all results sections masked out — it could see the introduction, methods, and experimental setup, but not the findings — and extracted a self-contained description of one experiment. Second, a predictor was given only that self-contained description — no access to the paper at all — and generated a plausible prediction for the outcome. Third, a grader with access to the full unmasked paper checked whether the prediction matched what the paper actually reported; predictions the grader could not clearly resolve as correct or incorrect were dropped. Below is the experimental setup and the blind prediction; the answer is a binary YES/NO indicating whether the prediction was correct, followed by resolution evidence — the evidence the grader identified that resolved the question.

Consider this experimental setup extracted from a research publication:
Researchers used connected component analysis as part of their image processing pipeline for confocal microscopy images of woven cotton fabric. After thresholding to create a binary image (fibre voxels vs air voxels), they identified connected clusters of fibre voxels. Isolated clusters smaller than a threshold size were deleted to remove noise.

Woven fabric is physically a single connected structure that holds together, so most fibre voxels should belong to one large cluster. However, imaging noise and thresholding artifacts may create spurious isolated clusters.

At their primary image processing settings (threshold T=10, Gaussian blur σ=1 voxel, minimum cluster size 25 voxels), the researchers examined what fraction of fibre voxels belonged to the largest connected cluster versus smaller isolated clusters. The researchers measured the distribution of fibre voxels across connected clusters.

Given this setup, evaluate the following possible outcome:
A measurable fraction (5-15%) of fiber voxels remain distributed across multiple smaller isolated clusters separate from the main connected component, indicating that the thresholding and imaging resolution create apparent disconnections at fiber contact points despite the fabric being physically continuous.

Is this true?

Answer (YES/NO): NO